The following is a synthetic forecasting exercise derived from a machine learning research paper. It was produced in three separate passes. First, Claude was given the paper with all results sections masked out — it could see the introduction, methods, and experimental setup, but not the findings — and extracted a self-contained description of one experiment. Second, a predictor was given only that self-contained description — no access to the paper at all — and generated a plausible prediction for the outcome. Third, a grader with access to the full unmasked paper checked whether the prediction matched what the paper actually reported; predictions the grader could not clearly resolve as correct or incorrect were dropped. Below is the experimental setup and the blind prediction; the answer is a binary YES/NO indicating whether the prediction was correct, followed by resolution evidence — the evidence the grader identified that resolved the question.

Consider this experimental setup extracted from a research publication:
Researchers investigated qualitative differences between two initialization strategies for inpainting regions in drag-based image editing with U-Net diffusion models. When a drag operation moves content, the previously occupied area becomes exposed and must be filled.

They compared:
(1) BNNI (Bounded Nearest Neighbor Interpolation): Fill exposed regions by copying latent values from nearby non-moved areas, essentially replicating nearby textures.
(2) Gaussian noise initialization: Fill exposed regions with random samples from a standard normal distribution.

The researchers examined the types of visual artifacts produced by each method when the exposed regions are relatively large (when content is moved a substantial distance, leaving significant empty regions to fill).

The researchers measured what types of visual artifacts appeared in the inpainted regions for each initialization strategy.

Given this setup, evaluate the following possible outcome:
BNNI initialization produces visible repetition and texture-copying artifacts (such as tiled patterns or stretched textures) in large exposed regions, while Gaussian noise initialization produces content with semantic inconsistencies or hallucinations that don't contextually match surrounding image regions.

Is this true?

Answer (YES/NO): NO